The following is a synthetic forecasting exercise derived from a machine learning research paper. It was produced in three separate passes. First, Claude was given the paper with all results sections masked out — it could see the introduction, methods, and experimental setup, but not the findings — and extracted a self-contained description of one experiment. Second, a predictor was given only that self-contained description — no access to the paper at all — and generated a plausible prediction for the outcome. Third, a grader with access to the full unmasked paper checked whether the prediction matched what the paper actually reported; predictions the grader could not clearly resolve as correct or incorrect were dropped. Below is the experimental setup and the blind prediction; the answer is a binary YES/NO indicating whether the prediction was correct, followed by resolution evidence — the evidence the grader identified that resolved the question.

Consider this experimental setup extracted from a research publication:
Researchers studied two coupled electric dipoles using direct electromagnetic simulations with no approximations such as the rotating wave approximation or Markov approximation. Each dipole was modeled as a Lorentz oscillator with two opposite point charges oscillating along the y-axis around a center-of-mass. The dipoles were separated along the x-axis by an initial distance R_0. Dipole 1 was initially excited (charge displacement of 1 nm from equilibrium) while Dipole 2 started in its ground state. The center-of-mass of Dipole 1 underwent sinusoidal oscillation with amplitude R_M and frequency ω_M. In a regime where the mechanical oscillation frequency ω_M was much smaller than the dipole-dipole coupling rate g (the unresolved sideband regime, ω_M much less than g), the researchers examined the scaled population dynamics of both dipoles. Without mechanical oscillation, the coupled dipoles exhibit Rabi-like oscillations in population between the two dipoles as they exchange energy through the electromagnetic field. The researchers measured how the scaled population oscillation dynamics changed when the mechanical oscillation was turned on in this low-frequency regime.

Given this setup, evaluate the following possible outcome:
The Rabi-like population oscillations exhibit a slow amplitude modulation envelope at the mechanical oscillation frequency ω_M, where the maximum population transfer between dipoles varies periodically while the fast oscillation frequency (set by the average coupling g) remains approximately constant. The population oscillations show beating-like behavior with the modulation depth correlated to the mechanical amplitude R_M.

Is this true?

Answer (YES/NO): NO